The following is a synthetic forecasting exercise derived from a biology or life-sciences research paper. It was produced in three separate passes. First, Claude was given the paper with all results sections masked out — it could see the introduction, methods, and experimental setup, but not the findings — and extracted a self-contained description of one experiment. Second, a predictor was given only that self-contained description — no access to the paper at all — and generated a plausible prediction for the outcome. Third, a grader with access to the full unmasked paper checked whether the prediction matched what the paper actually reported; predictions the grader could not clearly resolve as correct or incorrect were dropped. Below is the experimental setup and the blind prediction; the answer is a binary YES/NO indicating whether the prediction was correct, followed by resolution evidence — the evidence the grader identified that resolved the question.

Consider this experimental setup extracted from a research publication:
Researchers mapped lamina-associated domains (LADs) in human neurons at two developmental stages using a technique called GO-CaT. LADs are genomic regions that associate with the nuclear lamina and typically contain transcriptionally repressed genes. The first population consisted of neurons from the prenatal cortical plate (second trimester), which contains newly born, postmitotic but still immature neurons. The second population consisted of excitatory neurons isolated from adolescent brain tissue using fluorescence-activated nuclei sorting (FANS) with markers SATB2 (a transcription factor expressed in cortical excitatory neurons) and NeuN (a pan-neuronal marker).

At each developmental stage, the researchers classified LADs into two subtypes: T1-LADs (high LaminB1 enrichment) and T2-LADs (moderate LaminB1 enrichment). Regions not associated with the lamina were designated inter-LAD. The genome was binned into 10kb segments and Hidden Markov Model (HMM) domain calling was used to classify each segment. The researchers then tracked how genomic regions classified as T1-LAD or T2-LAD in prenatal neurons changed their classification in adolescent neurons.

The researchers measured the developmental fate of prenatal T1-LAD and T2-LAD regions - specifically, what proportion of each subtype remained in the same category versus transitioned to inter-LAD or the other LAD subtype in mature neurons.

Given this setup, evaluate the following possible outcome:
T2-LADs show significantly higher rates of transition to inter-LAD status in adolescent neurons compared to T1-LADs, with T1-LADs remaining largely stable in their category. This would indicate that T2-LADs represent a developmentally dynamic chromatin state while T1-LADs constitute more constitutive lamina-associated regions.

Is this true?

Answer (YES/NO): NO